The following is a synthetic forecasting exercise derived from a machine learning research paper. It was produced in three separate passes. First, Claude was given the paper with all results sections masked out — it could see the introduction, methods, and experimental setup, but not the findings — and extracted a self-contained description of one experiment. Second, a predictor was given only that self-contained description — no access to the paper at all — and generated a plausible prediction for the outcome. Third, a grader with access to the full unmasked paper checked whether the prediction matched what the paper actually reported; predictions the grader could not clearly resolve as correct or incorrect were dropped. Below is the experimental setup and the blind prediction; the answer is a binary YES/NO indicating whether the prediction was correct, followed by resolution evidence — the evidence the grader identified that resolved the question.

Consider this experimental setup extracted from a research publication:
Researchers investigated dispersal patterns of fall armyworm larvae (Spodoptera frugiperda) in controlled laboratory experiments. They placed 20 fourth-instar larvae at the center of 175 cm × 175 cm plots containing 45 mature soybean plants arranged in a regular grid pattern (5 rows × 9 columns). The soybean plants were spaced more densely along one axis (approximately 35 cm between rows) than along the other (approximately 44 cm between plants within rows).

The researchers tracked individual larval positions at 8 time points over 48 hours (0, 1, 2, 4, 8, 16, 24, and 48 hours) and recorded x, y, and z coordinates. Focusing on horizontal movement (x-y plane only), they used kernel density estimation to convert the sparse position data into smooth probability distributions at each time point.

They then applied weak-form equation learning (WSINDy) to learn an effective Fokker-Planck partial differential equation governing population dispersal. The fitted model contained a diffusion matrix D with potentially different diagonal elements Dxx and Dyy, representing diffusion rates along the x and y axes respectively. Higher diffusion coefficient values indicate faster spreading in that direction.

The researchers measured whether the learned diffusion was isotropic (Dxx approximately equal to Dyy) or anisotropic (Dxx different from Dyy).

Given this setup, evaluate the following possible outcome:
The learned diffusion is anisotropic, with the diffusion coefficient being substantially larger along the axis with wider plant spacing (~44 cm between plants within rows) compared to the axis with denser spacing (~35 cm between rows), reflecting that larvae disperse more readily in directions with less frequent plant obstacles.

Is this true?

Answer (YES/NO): NO